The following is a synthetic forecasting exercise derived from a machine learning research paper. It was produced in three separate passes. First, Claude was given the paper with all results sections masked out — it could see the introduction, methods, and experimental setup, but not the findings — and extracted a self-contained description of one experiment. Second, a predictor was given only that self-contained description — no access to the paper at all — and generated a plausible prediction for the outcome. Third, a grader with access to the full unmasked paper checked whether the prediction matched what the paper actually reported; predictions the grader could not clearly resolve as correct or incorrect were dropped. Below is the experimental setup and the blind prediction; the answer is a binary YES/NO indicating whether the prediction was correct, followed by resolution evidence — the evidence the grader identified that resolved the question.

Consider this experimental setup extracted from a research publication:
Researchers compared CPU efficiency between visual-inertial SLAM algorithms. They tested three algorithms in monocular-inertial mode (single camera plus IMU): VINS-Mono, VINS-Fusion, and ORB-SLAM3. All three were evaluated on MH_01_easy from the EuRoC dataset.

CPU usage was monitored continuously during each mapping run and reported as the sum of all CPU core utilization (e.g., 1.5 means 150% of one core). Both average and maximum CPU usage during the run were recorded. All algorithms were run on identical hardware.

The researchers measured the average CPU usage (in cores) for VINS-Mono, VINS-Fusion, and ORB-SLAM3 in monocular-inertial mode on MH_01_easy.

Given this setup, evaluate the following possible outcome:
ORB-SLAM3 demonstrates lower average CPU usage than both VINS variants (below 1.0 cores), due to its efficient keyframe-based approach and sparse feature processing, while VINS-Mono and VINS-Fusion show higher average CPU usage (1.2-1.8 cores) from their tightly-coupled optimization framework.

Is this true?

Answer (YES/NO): NO